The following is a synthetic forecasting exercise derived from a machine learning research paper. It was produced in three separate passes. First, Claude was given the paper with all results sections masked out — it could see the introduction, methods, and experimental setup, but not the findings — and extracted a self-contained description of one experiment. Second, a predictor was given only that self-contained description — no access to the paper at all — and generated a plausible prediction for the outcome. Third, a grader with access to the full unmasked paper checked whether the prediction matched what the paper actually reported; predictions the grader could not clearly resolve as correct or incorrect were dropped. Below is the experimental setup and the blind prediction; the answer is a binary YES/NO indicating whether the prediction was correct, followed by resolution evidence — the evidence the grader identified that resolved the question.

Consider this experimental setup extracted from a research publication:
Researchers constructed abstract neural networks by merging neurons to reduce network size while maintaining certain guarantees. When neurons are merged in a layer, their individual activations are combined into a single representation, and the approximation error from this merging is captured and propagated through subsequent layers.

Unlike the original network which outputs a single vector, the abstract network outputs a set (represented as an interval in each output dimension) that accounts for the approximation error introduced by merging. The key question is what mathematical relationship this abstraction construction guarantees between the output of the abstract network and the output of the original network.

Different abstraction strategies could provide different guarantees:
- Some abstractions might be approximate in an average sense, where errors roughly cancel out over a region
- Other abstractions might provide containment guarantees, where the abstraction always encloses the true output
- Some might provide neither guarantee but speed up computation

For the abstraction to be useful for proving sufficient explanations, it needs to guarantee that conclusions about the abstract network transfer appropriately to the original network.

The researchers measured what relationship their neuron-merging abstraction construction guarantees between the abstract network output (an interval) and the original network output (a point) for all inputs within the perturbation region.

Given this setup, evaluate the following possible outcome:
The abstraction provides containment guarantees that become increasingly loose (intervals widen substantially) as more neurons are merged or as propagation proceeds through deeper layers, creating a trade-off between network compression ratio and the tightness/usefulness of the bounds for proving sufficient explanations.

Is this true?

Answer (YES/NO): YES